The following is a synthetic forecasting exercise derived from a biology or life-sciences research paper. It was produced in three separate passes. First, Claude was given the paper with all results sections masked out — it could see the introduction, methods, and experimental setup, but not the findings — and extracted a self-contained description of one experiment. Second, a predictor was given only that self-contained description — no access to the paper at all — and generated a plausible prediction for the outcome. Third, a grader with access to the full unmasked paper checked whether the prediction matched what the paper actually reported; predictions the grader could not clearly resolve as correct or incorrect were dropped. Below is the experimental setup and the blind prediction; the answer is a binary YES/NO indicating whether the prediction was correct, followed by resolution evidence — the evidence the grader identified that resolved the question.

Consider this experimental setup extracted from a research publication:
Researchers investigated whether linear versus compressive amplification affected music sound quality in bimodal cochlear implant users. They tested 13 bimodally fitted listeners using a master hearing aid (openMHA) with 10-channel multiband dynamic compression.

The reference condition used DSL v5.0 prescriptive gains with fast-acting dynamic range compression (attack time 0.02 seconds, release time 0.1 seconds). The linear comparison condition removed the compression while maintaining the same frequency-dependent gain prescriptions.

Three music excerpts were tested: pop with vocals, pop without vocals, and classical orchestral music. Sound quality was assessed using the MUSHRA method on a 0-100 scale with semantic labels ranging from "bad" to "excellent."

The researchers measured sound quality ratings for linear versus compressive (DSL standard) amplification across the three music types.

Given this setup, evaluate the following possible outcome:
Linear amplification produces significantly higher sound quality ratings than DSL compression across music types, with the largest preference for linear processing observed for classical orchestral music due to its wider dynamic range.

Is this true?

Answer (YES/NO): NO